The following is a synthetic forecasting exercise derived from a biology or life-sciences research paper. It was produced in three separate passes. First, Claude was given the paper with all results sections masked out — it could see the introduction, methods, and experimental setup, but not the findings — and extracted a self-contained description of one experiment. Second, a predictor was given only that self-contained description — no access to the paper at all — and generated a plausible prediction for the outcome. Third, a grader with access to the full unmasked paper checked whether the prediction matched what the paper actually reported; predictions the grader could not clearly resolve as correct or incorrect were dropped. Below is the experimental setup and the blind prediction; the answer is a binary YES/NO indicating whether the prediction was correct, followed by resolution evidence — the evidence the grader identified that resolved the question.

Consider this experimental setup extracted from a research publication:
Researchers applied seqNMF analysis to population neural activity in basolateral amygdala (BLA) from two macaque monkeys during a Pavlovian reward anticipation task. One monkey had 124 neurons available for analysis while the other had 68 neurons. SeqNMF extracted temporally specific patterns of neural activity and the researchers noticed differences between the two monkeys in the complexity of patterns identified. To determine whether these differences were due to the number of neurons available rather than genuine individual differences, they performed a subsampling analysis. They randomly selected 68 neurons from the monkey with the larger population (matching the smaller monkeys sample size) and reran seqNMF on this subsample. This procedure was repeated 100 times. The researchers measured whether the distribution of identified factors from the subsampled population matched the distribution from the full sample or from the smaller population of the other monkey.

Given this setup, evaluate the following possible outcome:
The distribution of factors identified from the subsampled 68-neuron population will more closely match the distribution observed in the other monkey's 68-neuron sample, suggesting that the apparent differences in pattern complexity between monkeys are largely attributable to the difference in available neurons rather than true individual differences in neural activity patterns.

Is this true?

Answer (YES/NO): YES